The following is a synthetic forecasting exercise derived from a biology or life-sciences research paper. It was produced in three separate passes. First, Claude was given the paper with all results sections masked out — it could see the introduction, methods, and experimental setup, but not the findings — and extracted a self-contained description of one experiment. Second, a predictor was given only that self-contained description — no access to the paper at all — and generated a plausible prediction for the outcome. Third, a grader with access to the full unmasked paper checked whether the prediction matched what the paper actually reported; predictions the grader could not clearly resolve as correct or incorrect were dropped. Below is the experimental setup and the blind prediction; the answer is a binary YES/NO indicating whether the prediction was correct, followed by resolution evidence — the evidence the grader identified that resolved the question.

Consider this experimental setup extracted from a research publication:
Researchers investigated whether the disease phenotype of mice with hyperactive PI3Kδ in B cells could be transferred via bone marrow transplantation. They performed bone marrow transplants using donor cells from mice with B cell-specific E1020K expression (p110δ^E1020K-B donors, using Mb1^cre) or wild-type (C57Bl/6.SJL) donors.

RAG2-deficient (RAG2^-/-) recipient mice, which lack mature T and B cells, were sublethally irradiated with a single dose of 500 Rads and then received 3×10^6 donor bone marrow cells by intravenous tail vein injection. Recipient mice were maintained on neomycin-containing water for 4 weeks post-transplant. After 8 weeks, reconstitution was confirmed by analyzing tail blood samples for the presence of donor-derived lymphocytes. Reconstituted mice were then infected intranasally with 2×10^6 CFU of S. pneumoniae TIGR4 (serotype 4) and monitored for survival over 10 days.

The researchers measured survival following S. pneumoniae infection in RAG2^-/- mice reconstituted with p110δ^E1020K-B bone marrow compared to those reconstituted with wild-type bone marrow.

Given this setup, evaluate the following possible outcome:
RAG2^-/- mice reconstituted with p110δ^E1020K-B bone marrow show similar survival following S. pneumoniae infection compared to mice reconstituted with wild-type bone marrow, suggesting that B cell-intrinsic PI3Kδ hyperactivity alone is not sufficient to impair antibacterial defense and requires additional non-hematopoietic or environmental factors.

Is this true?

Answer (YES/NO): NO